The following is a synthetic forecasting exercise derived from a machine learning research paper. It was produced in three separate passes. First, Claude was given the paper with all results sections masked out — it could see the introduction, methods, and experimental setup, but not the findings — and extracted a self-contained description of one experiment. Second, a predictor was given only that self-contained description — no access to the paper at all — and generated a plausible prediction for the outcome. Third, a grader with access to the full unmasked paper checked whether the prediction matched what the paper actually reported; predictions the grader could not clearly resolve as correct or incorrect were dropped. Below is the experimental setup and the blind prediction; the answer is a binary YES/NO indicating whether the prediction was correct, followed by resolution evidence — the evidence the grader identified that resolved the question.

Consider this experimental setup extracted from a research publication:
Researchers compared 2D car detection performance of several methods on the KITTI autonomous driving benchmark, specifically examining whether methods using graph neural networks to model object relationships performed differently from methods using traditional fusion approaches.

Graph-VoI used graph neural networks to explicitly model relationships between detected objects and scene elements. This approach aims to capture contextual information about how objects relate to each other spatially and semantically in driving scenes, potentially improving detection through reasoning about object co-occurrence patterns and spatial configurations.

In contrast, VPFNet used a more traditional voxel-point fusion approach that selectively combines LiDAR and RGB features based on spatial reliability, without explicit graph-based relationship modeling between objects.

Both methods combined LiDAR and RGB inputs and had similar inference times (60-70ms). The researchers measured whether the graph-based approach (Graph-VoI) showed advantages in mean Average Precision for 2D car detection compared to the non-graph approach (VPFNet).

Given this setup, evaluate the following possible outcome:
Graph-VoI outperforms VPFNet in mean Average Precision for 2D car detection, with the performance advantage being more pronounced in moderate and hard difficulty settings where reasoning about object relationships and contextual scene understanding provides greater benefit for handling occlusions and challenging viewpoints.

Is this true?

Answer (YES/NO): NO